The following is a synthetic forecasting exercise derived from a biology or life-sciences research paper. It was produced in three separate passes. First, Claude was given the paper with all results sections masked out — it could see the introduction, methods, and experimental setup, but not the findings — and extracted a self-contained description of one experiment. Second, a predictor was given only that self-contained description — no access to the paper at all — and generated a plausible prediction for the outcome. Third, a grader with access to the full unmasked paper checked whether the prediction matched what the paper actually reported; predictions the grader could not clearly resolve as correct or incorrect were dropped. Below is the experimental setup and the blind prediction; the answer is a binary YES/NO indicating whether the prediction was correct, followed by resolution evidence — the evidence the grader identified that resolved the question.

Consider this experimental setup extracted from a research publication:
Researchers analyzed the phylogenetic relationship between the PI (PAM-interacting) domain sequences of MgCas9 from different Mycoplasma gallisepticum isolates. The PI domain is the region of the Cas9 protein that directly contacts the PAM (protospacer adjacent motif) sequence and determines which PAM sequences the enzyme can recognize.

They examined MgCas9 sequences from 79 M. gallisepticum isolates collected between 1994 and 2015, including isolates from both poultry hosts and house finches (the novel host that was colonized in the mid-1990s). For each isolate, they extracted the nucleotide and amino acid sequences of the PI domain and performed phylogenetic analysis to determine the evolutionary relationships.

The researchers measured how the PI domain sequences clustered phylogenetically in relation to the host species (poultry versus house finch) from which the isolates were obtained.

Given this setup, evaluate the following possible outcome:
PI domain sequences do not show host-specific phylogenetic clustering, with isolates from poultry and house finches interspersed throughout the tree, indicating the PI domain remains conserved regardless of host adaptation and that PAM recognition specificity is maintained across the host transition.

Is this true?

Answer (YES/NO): NO